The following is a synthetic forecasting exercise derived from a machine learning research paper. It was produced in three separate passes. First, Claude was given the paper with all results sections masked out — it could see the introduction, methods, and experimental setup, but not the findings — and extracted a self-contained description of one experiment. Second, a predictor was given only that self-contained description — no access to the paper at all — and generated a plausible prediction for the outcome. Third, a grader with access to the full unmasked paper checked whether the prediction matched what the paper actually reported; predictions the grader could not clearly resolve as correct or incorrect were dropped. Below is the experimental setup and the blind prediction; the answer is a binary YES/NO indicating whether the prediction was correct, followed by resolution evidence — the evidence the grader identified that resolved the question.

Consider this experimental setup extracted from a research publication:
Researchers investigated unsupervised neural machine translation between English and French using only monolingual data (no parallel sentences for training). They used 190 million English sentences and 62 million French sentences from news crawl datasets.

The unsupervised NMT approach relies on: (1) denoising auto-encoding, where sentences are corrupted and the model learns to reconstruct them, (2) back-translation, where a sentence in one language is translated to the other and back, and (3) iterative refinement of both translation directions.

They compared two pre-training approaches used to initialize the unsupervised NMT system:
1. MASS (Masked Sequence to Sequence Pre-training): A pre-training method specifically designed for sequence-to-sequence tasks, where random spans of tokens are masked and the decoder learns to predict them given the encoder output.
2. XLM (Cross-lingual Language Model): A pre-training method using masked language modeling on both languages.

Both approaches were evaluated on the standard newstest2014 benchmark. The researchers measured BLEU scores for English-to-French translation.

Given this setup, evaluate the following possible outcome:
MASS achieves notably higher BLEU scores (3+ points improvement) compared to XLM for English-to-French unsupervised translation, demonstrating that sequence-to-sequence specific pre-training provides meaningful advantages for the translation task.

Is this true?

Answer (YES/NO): YES